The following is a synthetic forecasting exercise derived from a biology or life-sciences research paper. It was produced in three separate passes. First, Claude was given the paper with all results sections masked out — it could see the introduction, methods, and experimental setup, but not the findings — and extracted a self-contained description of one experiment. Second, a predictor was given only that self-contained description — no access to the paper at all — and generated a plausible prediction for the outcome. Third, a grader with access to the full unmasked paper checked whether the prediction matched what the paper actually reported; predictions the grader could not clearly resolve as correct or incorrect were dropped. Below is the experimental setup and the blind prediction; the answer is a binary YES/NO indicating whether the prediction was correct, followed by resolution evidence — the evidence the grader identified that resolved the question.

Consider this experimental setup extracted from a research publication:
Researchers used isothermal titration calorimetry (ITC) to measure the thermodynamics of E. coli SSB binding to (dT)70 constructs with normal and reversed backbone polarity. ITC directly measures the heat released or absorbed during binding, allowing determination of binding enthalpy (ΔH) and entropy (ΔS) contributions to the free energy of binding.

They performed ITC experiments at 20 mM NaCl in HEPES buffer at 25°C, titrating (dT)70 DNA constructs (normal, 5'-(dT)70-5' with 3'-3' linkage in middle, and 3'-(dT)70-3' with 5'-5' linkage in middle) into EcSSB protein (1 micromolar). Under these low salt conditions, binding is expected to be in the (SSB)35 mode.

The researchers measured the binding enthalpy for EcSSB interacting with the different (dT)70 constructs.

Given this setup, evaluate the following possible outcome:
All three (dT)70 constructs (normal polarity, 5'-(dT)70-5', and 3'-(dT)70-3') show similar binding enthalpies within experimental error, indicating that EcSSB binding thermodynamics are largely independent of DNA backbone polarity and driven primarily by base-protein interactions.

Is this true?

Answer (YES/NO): NO